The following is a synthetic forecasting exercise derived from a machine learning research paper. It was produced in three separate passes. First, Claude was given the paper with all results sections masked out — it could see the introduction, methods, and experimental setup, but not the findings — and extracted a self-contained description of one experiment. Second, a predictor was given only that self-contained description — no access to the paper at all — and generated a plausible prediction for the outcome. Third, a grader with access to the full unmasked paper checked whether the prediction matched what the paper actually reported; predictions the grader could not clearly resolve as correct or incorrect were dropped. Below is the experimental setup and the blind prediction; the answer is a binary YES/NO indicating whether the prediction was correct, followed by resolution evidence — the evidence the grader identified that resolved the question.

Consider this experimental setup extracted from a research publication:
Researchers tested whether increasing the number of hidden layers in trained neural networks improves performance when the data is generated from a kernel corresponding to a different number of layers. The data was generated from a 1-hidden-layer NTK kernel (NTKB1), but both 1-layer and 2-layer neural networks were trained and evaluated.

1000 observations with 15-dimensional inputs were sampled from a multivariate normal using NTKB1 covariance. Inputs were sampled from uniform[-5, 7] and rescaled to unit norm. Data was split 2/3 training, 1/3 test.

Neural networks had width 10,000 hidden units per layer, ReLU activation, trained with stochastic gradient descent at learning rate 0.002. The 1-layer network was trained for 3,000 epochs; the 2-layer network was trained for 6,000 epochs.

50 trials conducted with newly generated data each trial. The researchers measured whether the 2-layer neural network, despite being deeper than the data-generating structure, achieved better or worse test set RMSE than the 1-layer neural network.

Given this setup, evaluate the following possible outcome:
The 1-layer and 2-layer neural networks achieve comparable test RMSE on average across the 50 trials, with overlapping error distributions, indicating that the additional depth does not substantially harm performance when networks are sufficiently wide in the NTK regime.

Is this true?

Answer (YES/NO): NO